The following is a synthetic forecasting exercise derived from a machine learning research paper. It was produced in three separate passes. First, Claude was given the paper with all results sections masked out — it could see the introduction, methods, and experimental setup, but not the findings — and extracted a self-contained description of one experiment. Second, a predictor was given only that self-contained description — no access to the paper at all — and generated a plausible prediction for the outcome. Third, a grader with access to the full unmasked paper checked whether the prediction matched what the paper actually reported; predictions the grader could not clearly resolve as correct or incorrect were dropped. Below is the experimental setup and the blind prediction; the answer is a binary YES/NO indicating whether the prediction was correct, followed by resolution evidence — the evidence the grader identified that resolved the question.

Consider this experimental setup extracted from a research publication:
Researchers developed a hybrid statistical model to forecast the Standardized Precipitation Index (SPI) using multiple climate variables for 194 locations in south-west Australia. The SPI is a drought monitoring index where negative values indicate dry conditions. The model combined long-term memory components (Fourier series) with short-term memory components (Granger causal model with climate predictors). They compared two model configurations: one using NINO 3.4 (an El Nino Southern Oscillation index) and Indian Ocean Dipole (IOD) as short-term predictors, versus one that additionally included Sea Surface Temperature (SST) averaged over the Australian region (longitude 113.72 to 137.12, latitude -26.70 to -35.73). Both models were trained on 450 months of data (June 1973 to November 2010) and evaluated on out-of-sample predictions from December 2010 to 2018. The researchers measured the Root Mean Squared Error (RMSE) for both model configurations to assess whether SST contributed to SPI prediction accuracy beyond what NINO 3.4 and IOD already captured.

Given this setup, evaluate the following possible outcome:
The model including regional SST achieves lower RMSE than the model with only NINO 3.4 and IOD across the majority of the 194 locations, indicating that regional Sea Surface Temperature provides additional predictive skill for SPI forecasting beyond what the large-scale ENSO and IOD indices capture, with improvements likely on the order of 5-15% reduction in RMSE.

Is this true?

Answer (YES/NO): NO